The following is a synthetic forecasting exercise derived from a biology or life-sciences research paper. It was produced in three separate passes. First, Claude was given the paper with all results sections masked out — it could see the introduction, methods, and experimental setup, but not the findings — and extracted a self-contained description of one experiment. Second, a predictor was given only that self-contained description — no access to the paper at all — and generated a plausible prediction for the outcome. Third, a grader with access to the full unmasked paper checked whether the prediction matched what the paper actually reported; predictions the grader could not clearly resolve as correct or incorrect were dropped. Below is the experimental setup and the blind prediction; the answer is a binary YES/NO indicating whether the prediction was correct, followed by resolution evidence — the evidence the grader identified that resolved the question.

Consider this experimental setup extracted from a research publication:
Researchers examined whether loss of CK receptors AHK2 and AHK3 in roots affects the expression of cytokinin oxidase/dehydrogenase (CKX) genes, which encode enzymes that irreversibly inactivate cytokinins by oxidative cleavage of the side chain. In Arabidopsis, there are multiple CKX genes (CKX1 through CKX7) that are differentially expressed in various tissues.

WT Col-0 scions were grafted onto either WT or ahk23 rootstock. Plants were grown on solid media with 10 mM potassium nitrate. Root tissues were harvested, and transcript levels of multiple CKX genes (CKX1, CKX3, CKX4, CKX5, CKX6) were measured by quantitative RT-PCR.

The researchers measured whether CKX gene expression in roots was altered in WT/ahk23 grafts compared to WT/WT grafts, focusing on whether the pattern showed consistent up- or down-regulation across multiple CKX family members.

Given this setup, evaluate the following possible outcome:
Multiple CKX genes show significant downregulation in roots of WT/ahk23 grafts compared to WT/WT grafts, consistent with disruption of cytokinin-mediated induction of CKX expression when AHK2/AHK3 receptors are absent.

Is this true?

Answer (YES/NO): YES